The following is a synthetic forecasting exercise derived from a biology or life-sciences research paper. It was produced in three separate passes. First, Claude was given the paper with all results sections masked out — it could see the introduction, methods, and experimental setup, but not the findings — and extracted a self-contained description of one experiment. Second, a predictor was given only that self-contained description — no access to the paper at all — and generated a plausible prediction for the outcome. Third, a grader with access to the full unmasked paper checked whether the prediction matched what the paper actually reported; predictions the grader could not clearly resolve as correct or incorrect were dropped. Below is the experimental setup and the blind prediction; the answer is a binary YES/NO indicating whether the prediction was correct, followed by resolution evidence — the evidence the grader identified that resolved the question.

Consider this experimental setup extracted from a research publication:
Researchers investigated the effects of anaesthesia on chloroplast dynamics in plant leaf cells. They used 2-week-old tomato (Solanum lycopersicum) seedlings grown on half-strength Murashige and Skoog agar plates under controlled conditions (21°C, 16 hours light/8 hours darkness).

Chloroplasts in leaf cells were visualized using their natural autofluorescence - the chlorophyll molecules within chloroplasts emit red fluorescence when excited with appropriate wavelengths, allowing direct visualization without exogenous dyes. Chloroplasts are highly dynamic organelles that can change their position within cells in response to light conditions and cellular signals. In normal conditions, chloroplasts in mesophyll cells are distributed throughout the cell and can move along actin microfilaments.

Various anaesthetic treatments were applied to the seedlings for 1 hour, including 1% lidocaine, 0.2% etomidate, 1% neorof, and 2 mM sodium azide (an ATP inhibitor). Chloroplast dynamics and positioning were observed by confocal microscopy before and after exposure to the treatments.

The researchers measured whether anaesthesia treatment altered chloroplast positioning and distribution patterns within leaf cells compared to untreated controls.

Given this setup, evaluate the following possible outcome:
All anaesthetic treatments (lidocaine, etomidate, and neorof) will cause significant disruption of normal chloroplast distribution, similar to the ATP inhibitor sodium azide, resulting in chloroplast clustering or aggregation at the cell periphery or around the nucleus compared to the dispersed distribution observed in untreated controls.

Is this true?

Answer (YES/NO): NO